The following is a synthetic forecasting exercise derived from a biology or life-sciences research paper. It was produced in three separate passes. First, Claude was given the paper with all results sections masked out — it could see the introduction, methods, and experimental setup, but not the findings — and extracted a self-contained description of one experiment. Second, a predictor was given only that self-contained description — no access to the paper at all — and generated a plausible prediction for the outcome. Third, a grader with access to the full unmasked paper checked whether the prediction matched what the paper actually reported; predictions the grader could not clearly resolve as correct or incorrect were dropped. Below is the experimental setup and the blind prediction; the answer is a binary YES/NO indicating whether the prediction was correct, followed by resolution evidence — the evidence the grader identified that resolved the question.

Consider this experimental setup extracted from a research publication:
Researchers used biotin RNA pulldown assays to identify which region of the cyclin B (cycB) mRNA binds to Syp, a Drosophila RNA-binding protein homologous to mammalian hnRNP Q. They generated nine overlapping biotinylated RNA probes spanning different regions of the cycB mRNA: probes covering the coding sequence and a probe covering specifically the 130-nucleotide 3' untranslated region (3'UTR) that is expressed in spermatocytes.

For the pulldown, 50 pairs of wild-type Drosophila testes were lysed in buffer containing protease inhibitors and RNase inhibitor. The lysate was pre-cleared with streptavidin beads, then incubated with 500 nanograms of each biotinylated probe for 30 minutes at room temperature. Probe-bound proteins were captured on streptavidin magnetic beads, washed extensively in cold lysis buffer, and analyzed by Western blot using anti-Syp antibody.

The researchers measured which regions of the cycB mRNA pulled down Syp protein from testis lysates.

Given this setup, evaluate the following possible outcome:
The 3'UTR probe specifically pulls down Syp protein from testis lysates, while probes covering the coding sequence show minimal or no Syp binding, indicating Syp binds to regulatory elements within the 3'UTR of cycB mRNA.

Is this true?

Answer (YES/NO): YES